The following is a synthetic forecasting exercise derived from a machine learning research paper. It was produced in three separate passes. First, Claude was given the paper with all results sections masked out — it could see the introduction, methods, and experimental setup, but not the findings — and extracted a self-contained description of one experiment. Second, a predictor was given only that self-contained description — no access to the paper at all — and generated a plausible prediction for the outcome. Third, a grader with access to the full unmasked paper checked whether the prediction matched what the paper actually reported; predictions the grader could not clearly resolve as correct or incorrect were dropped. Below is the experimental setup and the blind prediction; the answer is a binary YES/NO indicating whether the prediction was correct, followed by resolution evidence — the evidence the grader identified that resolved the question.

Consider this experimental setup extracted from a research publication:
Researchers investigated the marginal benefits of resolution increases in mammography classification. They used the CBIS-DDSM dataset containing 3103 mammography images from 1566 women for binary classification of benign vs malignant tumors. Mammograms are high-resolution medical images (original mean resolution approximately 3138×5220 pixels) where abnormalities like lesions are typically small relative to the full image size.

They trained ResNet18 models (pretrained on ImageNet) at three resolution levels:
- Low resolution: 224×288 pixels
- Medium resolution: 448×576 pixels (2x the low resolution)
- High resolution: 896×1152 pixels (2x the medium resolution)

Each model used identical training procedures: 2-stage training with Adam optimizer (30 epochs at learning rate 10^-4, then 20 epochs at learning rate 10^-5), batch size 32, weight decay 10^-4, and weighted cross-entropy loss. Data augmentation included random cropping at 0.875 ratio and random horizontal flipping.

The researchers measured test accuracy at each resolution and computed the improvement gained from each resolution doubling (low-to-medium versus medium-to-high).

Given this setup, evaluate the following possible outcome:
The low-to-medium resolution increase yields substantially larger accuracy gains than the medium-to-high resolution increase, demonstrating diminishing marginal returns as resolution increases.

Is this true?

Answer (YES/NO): YES